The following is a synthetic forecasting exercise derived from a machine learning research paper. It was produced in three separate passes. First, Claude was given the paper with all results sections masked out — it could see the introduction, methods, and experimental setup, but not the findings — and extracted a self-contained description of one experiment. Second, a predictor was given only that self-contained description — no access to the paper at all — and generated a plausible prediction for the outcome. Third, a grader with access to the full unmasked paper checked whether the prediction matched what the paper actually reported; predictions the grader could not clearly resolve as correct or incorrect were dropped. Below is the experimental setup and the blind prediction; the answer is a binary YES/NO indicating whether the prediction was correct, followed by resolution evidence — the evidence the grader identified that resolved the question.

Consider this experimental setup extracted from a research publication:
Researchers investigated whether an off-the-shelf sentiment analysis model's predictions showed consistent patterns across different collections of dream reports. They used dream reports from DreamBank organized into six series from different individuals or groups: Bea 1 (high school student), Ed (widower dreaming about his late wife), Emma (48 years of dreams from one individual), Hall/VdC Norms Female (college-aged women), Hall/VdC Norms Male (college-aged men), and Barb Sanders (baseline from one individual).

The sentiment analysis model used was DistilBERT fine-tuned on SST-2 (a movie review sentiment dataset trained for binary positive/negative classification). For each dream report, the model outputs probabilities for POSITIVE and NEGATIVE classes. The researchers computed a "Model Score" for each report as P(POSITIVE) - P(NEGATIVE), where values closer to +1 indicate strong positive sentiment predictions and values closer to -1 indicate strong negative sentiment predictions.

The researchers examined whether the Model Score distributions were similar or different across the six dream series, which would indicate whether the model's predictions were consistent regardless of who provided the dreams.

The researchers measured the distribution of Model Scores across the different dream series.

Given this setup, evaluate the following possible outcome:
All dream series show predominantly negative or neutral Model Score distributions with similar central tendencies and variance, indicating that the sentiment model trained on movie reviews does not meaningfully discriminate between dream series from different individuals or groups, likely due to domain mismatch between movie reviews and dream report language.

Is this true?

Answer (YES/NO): NO